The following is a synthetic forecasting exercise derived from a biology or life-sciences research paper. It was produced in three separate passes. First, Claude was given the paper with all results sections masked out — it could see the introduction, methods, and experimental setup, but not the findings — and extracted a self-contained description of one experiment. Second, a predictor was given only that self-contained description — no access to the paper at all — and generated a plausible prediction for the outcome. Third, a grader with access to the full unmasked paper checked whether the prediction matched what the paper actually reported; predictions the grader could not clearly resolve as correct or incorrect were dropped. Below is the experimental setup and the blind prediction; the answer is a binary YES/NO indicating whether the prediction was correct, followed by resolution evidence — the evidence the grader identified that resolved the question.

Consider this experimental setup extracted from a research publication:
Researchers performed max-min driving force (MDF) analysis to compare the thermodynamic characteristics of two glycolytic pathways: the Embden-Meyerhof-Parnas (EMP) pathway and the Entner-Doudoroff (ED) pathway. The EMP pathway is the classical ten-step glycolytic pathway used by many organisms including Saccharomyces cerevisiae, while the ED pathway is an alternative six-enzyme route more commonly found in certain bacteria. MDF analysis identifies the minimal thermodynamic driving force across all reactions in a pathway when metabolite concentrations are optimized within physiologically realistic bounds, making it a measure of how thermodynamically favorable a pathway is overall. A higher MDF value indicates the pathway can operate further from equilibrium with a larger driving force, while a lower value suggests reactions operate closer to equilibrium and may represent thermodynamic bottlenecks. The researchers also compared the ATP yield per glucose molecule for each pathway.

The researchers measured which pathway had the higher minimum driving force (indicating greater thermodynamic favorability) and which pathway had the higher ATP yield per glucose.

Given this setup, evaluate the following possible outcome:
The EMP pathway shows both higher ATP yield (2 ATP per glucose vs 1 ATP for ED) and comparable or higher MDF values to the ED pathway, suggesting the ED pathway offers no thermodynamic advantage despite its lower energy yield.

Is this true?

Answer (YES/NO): NO